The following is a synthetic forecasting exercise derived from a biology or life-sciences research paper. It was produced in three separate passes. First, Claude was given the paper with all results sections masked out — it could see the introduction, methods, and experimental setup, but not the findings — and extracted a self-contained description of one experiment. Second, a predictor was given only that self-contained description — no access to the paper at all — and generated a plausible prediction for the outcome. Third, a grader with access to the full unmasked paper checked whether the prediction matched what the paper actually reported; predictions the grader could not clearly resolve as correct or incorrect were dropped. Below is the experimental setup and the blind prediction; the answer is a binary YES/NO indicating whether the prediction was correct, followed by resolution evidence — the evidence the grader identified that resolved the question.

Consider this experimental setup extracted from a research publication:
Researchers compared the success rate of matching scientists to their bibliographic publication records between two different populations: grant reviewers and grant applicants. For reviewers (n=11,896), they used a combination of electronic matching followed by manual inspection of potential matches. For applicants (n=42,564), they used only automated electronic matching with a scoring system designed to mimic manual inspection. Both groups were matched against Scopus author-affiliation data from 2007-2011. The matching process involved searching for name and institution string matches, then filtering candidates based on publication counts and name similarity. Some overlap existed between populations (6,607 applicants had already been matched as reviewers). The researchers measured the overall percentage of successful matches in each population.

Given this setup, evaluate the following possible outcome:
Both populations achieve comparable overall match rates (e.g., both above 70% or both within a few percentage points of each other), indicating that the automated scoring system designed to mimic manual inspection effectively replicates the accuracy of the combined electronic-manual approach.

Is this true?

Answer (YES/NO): NO